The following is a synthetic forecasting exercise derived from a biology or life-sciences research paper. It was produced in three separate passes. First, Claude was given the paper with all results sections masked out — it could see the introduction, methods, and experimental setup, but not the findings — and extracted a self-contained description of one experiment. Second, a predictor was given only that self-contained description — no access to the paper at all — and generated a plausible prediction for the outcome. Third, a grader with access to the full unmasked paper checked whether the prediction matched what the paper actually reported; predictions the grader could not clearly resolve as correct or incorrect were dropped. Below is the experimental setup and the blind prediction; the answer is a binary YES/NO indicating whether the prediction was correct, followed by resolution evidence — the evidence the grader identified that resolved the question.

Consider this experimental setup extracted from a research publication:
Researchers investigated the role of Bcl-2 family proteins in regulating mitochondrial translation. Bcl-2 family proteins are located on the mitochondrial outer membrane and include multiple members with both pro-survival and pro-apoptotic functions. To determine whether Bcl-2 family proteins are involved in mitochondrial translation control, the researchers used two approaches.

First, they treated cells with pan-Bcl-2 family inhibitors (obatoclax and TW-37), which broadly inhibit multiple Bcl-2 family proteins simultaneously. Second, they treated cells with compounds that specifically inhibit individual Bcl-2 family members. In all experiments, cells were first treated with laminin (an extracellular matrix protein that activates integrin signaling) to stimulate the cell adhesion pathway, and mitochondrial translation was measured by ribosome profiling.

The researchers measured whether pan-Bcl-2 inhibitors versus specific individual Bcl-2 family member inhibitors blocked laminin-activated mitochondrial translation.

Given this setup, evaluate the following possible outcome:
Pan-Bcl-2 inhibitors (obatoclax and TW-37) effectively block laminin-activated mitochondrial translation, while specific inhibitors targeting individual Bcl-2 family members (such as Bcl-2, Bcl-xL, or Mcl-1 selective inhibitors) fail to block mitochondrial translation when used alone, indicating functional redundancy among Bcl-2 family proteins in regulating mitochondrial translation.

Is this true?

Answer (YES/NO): YES